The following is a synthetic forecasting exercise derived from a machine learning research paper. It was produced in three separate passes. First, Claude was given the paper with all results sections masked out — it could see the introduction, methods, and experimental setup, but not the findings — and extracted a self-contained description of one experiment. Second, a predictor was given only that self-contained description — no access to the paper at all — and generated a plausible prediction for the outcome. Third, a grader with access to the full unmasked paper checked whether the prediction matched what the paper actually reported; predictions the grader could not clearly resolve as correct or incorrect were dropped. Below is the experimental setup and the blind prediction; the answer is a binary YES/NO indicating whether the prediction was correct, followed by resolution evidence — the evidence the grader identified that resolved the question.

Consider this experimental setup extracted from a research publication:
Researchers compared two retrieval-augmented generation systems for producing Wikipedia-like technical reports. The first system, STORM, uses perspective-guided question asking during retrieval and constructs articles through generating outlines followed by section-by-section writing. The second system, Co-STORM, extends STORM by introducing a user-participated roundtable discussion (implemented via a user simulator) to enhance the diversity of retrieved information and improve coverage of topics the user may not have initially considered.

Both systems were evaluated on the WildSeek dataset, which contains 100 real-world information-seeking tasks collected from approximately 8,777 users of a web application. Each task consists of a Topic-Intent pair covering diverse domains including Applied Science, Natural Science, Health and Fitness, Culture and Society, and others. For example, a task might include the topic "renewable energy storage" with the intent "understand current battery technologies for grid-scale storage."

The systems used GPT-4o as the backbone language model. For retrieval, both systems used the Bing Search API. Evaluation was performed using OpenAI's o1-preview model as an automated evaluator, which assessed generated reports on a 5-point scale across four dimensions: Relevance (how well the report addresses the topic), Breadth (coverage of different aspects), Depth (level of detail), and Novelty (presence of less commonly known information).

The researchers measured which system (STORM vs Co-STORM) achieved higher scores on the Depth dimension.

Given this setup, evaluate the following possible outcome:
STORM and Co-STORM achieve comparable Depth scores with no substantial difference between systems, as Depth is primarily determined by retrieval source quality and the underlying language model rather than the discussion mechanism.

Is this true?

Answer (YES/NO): NO